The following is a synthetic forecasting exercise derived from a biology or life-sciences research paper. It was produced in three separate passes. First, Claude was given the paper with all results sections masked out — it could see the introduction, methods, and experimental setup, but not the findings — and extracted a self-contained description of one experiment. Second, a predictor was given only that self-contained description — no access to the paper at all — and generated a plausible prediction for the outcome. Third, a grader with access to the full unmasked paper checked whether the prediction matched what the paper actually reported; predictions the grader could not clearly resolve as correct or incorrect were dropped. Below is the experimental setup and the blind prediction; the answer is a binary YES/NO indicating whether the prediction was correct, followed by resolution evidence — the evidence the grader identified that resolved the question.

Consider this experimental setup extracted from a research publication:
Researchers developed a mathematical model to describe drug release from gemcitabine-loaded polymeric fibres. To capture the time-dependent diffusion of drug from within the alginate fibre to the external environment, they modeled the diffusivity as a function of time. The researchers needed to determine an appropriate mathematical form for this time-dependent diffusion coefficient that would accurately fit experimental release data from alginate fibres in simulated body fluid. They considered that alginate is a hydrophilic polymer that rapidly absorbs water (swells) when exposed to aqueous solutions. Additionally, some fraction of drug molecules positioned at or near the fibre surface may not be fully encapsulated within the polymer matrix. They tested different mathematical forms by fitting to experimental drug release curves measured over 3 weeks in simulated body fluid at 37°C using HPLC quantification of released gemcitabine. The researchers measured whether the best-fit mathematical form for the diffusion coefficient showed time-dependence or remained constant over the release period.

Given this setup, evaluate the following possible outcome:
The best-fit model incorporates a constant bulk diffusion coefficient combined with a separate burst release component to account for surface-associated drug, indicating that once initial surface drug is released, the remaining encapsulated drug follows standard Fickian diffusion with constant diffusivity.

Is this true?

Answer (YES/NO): NO